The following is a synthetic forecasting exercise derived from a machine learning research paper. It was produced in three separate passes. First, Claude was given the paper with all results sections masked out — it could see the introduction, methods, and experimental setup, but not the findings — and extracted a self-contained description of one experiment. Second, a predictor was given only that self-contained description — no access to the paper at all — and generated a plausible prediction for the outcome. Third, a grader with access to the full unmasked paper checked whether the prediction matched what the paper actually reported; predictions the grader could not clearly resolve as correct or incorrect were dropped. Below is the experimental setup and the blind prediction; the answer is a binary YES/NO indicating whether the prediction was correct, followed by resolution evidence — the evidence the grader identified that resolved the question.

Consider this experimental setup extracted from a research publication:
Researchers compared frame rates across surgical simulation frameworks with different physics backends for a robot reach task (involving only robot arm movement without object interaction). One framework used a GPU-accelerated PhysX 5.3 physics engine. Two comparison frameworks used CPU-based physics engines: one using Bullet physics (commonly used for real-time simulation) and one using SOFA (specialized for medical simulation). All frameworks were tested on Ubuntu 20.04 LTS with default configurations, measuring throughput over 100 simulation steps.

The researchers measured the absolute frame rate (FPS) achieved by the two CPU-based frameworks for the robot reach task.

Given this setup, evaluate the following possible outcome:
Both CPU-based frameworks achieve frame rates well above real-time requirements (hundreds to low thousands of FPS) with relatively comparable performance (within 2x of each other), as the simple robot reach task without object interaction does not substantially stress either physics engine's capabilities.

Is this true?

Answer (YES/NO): NO